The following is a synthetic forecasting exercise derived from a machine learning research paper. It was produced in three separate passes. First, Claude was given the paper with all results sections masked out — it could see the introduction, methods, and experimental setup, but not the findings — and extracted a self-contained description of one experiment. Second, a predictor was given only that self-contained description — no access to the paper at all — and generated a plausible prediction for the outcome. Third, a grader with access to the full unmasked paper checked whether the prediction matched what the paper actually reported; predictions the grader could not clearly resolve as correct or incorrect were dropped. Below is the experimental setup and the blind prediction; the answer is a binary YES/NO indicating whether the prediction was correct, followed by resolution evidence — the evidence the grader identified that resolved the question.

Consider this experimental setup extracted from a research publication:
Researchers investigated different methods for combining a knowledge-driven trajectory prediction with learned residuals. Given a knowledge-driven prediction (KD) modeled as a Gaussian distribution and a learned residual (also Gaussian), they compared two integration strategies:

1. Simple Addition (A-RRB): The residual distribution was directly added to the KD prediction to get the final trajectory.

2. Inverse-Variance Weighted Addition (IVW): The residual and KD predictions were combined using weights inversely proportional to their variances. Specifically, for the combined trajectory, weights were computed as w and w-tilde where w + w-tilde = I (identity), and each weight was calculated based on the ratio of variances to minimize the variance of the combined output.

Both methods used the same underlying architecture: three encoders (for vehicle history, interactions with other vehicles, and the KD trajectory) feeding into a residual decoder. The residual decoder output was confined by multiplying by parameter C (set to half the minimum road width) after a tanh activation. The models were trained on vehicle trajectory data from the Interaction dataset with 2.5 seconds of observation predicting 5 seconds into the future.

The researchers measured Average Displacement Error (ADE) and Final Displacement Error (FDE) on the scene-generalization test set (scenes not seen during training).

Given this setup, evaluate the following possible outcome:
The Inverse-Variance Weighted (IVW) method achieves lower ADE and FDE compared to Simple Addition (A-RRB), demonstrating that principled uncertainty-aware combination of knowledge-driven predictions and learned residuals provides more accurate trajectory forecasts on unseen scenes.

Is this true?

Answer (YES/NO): YES